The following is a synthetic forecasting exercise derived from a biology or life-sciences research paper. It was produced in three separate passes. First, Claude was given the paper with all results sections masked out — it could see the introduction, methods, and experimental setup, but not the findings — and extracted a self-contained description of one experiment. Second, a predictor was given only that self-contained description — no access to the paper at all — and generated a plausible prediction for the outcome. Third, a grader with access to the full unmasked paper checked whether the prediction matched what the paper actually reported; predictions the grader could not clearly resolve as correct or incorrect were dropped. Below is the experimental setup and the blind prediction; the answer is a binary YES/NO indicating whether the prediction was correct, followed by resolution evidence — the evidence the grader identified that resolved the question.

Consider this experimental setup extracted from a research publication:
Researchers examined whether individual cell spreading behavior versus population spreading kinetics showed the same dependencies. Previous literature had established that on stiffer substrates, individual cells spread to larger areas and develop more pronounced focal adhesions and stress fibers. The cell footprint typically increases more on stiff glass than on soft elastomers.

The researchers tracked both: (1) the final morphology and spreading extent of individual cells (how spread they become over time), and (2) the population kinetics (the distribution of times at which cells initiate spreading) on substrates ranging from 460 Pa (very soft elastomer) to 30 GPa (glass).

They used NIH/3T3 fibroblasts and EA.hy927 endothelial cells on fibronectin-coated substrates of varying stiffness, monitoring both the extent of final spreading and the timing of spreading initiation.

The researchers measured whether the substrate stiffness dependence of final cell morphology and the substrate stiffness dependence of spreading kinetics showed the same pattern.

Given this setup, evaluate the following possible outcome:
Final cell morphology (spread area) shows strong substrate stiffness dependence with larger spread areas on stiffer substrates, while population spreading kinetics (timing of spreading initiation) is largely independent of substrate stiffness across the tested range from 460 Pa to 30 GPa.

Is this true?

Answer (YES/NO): YES